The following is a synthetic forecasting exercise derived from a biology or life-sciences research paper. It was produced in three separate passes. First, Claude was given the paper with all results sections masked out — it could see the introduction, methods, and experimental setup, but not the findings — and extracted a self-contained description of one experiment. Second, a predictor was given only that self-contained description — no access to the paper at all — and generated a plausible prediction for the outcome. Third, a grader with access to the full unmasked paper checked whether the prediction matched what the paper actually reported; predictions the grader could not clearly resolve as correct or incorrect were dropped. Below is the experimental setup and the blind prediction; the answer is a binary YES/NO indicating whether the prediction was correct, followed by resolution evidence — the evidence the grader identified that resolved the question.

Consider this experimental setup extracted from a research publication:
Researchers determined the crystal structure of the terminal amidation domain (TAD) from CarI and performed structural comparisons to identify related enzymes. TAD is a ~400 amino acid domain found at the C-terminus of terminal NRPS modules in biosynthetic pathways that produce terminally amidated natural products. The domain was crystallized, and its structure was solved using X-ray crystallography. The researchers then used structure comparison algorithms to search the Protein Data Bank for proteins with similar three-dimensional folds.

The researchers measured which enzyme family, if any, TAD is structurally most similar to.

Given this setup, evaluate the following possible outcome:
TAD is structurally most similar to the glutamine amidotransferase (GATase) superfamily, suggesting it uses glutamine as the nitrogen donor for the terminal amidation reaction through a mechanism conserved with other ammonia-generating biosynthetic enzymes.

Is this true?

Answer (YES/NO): NO